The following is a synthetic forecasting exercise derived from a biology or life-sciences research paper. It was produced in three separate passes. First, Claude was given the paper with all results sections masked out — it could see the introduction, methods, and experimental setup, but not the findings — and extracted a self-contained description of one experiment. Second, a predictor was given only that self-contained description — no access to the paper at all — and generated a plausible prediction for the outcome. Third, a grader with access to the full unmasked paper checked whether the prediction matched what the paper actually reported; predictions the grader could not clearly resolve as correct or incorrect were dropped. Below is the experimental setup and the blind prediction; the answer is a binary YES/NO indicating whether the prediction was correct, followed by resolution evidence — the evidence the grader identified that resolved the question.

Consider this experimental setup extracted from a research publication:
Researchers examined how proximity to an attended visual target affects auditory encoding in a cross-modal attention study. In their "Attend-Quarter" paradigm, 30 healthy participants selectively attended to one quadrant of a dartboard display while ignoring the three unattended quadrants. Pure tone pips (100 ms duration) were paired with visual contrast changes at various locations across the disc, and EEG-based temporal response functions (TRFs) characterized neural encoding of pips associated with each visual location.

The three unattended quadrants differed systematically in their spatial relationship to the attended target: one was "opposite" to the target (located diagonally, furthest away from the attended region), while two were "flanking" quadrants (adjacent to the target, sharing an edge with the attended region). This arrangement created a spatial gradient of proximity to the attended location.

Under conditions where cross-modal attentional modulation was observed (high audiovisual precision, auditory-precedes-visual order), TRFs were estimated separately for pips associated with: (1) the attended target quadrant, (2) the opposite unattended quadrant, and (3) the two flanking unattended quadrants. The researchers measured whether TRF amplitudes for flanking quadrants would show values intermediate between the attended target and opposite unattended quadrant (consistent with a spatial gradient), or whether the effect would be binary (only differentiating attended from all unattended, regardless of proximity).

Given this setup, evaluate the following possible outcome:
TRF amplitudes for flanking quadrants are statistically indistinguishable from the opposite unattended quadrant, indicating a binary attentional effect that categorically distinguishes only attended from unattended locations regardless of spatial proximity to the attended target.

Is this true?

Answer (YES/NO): NO